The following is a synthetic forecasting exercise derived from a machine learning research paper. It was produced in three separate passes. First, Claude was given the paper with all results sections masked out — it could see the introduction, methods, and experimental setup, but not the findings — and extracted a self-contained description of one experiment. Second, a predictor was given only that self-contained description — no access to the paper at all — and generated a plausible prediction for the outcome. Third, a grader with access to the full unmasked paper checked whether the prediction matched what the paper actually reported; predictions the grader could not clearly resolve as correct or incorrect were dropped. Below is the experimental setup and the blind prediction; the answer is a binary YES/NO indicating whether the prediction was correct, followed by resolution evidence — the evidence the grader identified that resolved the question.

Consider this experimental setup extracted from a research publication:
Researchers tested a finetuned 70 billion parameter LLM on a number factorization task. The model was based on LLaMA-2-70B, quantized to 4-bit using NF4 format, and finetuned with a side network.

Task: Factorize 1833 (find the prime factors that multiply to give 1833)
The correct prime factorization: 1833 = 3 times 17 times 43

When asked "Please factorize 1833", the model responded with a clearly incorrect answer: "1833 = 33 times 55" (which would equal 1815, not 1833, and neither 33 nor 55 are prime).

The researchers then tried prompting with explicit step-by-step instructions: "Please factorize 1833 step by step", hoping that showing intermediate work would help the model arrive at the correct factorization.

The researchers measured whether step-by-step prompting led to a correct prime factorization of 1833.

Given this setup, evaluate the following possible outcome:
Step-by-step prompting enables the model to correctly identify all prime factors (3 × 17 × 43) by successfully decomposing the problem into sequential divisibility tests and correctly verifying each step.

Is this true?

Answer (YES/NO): NO